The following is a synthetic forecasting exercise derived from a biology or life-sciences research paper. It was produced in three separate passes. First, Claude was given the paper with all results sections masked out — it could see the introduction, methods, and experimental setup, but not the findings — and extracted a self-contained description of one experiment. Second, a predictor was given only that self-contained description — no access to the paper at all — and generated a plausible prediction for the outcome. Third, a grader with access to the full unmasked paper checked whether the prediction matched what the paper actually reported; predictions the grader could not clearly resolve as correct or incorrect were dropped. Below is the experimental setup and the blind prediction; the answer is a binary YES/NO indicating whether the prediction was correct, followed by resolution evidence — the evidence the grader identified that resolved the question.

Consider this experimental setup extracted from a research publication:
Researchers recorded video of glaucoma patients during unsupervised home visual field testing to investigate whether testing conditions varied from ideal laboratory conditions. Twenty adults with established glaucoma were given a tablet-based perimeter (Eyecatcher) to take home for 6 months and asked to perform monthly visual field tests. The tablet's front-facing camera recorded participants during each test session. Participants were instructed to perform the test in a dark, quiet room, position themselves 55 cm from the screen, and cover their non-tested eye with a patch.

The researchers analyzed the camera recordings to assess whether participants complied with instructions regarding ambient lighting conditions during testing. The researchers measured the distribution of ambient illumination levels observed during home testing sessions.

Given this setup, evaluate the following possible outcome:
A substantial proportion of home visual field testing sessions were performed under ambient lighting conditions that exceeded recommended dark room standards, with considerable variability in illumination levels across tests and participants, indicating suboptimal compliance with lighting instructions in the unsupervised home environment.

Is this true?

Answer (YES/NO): YES